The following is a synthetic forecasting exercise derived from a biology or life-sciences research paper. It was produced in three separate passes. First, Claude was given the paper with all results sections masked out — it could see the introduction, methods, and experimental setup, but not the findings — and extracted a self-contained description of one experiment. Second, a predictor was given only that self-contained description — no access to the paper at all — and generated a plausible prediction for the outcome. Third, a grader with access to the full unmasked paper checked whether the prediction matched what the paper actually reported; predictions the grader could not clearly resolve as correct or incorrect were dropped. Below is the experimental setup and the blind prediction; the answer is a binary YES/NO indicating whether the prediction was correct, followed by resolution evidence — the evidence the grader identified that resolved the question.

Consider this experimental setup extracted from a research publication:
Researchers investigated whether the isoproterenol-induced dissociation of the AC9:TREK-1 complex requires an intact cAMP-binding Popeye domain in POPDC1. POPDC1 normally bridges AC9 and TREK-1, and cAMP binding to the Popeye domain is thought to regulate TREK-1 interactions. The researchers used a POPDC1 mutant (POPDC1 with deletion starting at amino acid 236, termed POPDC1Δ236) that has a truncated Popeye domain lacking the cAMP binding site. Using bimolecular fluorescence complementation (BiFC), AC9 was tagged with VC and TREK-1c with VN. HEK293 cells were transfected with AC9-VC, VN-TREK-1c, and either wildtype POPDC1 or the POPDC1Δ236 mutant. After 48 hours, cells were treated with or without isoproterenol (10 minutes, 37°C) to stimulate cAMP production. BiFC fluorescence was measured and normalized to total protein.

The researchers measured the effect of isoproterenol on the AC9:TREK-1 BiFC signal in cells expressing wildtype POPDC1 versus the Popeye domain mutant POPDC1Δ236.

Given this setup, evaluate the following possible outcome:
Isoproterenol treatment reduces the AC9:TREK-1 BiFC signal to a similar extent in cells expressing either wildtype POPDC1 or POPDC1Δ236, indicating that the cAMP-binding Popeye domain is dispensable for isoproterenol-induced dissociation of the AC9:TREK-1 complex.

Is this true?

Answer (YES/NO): NO